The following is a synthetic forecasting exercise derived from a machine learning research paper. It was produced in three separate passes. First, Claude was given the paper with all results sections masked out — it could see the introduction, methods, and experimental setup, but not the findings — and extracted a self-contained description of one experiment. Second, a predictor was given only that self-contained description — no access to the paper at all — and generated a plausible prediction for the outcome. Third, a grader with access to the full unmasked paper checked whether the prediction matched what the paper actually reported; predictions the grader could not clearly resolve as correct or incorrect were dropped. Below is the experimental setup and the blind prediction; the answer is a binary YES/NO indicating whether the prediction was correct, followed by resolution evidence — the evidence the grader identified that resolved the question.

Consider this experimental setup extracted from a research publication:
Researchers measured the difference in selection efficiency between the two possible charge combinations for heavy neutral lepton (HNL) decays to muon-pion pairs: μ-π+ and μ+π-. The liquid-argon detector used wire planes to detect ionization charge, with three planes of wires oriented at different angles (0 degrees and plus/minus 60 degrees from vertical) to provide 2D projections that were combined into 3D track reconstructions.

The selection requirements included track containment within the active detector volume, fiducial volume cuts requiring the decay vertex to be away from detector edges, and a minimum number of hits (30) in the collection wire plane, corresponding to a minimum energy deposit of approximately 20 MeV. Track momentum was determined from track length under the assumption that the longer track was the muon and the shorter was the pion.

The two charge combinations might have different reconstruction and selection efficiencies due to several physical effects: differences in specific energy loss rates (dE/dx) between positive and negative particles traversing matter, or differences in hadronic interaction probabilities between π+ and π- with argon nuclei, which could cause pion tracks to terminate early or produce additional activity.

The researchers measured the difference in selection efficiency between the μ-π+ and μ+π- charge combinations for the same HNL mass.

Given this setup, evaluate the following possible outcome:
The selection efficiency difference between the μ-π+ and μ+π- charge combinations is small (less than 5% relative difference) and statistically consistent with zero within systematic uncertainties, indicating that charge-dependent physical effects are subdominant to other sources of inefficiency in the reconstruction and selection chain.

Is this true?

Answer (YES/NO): YES